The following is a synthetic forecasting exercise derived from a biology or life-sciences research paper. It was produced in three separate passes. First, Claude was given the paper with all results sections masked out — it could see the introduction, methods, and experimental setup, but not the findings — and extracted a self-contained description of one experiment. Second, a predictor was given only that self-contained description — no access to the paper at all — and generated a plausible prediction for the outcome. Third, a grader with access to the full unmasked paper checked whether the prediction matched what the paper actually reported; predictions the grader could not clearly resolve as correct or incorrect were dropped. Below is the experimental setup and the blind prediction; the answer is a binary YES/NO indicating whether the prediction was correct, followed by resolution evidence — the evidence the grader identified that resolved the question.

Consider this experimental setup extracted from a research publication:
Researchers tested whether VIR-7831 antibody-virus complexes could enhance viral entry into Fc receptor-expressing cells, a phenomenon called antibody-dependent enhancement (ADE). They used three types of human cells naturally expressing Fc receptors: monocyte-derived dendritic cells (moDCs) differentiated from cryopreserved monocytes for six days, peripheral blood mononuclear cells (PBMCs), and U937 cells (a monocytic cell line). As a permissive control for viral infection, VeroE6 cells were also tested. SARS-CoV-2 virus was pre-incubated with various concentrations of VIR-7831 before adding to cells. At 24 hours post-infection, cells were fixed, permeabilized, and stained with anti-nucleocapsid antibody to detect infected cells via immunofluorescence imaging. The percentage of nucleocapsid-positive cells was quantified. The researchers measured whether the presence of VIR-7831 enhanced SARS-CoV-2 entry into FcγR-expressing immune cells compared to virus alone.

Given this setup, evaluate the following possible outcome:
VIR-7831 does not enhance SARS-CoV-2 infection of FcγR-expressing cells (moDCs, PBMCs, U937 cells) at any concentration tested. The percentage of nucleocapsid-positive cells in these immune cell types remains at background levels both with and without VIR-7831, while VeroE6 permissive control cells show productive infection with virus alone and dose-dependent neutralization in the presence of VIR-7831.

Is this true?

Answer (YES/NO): YES